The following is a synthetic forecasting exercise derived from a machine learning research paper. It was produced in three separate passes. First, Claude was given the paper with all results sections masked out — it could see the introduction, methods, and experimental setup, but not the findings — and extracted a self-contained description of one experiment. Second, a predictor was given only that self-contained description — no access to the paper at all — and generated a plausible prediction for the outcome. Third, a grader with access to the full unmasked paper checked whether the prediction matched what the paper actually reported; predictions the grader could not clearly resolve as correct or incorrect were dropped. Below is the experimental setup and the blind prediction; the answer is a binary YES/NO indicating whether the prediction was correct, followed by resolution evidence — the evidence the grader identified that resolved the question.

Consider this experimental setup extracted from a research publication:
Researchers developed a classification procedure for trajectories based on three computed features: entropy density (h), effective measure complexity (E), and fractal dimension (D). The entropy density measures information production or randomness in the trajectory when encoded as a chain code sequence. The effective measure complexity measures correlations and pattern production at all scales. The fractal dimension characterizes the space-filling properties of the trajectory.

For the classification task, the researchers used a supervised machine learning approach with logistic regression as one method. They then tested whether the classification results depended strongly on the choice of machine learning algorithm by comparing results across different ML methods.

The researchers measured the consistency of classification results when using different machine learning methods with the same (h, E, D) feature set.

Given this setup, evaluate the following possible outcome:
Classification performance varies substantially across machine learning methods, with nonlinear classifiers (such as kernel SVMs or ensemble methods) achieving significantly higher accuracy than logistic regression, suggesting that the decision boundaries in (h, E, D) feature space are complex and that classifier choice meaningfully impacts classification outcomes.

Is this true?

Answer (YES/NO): NO